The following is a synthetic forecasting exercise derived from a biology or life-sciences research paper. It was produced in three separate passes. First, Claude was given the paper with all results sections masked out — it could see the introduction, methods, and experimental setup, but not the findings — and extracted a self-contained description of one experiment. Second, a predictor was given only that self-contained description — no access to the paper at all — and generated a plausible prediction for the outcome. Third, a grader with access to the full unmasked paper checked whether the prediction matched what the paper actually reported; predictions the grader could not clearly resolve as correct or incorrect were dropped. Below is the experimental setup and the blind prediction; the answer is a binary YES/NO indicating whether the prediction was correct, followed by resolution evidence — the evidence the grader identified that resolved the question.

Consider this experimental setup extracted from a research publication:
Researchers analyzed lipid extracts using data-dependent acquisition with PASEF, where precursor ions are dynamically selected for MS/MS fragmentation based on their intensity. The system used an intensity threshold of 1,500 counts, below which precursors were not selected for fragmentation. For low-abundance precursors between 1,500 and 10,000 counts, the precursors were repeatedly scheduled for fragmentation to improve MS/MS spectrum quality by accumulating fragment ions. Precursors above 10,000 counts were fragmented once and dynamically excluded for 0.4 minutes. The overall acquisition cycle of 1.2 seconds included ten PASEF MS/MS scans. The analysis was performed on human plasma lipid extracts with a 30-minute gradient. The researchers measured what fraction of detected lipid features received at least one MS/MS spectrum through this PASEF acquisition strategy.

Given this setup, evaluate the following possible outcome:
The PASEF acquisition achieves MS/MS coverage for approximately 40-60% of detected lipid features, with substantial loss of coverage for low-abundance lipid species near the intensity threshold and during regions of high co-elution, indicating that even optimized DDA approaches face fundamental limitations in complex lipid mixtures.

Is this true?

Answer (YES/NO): NO